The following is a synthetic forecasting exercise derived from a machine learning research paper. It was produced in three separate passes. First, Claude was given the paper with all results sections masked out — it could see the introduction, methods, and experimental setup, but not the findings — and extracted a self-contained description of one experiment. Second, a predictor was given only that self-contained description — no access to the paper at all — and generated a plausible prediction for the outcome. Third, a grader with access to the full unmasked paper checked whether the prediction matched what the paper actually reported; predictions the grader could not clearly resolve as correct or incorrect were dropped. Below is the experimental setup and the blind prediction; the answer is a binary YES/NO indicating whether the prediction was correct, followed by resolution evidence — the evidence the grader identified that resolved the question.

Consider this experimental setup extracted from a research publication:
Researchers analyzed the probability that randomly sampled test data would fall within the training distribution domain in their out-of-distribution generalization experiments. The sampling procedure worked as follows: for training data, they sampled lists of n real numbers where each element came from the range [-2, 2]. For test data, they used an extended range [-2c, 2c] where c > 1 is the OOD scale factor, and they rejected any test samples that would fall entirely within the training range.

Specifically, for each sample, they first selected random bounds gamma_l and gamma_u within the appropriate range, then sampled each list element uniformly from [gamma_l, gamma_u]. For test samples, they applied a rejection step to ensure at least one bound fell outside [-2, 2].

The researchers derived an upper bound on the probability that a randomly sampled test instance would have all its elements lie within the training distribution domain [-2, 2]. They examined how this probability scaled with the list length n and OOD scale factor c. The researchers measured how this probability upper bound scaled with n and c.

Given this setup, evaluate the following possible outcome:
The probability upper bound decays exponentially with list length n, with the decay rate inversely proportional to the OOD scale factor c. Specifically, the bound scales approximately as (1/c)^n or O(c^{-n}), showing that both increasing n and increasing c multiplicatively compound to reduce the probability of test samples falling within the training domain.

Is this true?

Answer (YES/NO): NO